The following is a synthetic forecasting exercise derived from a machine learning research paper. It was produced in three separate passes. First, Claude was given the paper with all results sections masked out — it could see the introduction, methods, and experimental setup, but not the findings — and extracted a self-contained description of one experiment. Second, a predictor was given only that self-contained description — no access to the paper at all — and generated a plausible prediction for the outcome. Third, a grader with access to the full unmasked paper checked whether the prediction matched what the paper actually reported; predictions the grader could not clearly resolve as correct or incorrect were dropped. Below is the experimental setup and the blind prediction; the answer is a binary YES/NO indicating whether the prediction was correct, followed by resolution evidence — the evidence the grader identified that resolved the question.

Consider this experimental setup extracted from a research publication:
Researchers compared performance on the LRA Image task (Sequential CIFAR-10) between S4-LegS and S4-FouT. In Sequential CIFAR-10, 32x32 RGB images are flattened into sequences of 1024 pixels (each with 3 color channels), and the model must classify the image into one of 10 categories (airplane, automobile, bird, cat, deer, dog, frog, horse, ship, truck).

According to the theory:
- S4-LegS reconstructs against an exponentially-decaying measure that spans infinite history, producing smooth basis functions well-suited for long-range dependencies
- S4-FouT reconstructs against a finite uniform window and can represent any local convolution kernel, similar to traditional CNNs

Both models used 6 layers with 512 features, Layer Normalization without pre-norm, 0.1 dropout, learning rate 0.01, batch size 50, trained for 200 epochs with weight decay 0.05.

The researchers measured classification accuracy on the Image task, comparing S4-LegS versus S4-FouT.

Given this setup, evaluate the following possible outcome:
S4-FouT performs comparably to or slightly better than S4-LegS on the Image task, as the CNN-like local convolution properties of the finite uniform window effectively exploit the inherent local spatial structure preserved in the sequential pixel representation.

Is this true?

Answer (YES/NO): YES